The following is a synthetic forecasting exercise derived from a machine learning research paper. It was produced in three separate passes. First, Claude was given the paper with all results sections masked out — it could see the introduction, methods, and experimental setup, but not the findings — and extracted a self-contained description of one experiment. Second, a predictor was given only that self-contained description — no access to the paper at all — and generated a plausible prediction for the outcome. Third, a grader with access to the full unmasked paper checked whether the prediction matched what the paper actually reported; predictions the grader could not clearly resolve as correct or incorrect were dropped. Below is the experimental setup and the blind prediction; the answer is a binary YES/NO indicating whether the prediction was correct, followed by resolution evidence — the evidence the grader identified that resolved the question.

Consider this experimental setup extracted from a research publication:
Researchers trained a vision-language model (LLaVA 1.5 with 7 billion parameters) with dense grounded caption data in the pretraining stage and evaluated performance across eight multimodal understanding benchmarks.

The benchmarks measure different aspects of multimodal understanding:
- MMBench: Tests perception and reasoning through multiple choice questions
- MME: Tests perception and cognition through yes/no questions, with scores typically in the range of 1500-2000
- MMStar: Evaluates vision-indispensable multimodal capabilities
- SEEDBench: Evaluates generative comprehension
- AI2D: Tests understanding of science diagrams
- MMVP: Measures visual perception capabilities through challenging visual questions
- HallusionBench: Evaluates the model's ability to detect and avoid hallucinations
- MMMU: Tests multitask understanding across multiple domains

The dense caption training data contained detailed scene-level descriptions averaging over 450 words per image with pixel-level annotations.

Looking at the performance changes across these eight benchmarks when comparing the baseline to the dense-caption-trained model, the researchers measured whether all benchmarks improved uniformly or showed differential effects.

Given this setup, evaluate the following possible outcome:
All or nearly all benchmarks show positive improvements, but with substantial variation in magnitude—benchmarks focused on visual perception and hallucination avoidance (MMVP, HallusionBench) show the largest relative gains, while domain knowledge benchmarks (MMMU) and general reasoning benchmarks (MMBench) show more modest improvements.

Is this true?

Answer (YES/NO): NO